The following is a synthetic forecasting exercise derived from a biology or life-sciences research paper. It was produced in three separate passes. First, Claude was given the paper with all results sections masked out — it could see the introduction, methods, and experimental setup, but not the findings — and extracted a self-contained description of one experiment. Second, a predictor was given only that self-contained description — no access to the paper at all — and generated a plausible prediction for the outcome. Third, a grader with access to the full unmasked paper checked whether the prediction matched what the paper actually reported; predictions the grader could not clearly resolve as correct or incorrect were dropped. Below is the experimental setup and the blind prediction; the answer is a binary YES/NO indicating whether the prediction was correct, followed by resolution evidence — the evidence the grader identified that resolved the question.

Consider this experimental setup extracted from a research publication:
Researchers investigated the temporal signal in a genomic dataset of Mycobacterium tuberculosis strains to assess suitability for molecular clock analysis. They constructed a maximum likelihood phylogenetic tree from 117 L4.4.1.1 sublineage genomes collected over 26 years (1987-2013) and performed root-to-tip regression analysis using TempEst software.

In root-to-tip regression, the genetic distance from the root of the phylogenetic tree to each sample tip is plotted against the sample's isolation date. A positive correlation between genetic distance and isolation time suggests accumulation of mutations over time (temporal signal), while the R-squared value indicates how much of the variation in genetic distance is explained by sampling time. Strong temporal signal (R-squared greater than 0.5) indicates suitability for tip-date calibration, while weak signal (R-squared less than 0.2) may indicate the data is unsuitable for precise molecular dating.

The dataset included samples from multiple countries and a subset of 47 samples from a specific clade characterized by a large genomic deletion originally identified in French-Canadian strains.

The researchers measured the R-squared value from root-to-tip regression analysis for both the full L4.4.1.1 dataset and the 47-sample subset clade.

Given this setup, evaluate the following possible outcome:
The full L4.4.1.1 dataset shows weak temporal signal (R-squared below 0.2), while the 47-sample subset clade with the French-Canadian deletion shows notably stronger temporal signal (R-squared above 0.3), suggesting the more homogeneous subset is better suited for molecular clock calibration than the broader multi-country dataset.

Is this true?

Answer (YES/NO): NO